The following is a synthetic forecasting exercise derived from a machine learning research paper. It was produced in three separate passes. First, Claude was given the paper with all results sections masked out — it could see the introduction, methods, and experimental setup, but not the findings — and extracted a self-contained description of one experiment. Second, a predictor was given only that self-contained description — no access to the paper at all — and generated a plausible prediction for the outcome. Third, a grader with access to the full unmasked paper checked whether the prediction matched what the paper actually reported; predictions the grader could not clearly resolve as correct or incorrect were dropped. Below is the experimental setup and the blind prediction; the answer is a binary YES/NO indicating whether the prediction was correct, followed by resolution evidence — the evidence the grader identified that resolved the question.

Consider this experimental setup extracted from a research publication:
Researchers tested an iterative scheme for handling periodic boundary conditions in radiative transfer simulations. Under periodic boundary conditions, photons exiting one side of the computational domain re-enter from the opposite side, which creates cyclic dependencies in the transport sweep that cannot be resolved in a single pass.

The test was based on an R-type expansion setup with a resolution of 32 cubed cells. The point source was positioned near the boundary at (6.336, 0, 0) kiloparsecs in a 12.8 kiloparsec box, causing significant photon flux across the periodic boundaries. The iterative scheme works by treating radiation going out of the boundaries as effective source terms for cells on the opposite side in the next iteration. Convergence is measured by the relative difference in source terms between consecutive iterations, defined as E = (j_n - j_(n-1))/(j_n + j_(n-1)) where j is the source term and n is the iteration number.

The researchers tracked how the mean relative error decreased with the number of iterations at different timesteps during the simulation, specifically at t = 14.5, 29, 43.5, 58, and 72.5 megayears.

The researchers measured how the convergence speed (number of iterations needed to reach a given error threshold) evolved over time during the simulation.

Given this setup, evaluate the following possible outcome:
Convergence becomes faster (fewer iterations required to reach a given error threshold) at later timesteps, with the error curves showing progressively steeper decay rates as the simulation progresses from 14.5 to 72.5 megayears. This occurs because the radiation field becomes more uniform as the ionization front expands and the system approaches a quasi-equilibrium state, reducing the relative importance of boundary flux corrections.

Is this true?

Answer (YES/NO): NO